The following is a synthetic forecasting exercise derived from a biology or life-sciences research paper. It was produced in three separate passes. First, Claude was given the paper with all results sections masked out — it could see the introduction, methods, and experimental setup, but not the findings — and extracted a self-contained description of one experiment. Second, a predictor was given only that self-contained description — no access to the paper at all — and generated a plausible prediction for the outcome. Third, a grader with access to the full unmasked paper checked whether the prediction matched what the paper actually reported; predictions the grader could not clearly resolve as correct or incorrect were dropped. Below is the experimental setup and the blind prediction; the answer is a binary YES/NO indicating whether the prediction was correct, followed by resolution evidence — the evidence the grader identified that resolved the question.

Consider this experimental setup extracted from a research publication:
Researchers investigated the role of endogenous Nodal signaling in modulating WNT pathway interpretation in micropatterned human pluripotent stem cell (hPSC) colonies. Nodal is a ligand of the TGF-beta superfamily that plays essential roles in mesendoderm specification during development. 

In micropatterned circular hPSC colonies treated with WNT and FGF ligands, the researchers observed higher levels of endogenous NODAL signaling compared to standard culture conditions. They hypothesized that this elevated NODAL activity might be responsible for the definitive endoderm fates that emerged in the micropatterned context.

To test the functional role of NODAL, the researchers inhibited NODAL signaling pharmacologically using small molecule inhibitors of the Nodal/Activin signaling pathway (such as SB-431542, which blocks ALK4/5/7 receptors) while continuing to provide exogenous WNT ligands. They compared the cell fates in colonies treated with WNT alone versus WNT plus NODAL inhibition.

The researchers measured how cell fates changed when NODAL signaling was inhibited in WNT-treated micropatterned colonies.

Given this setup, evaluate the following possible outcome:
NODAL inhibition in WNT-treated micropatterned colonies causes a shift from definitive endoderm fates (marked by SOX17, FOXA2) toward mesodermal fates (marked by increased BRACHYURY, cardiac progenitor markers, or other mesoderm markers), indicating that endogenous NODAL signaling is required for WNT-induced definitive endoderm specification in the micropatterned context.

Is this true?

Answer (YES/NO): YES